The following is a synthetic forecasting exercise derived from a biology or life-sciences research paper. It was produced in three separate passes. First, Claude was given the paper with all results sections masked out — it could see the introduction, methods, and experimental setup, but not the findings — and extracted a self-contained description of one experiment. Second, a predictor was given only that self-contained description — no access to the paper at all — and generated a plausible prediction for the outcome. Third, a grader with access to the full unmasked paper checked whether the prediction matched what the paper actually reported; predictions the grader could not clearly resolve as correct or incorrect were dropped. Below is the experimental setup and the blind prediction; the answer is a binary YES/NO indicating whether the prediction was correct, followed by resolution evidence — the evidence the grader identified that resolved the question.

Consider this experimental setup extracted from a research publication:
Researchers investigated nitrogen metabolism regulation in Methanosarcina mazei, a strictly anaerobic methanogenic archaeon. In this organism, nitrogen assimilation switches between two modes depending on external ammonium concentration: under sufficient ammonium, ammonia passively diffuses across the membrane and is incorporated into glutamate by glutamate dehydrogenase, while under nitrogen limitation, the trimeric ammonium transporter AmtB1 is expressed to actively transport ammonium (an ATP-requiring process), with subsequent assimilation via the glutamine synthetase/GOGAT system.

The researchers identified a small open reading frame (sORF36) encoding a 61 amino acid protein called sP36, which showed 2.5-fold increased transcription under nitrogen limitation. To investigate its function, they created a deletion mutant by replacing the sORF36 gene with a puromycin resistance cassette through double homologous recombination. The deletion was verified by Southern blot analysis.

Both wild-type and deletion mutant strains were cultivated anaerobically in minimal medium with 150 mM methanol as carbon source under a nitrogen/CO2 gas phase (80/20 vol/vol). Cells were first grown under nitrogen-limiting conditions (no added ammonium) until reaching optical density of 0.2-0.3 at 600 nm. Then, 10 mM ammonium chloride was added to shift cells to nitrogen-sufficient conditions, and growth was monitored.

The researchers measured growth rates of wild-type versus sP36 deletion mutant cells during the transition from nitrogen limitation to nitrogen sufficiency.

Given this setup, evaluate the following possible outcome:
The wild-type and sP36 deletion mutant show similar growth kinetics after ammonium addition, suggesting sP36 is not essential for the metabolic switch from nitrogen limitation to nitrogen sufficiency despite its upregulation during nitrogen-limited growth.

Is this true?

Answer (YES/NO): NO